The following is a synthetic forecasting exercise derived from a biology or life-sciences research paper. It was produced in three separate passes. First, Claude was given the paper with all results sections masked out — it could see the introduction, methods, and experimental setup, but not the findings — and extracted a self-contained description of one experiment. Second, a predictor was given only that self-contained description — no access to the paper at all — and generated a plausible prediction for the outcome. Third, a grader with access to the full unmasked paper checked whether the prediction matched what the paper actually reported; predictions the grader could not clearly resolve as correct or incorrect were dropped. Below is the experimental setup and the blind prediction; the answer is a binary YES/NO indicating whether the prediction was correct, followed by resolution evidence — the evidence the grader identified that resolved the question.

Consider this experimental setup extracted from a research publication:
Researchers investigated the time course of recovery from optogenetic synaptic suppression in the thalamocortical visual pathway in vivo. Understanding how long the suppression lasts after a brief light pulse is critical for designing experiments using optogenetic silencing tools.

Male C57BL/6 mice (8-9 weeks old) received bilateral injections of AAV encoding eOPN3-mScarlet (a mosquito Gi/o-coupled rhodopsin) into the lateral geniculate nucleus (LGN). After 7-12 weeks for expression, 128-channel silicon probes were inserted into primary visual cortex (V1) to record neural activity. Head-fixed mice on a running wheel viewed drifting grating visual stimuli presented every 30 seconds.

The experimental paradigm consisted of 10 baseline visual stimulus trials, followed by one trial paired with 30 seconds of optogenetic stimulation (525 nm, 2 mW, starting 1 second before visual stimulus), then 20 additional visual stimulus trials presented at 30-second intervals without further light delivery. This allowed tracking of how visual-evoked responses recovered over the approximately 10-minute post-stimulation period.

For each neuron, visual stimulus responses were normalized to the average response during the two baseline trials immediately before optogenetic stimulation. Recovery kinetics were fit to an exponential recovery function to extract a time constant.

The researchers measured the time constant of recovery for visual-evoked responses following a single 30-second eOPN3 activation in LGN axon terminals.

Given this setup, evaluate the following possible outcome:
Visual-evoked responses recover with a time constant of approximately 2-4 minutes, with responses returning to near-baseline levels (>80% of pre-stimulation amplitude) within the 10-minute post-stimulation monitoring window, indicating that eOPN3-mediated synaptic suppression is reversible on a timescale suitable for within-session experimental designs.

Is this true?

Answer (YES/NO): NO